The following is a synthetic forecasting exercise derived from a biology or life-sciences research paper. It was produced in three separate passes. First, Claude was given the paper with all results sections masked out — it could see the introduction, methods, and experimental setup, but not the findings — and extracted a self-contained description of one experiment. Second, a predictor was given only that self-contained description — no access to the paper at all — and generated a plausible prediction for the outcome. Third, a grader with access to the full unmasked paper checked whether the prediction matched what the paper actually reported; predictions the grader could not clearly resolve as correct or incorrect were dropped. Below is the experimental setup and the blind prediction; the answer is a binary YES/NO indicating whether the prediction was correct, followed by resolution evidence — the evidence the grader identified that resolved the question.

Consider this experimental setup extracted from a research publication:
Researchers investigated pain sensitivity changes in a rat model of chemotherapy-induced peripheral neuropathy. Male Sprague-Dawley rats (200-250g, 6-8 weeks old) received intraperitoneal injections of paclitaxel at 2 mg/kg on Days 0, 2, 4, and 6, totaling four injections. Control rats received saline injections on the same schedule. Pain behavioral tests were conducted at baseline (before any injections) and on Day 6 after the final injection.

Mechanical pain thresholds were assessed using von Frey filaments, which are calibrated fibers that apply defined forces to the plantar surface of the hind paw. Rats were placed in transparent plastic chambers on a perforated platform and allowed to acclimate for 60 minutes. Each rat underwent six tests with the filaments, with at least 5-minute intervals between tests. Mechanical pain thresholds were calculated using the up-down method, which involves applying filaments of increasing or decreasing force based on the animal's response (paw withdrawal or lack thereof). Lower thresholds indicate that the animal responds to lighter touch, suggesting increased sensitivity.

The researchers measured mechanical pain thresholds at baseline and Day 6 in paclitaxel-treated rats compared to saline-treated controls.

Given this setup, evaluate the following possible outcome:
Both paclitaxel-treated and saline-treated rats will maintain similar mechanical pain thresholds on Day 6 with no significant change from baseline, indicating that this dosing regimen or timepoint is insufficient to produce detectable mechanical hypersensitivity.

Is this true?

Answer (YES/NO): NO